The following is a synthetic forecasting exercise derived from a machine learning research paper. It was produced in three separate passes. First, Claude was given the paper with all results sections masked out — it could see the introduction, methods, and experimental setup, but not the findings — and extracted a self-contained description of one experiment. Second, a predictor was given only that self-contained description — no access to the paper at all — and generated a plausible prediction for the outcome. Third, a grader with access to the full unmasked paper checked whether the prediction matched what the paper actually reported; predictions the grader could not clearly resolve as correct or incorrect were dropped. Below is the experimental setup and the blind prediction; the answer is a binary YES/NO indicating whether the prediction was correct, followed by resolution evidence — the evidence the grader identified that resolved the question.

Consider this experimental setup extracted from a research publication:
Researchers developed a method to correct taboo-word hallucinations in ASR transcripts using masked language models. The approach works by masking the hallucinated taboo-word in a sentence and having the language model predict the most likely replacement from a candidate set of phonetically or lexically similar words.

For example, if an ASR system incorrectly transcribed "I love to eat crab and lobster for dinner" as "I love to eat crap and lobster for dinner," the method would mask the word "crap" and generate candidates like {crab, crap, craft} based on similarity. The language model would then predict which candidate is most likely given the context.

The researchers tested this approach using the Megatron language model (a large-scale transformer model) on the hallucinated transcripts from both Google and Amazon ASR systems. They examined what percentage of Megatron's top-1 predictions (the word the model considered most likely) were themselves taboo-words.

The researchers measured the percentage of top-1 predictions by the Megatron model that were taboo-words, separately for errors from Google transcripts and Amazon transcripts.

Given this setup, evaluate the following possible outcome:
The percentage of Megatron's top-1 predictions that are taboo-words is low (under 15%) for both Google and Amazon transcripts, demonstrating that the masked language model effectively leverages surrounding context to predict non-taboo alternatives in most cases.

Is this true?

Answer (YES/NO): NO